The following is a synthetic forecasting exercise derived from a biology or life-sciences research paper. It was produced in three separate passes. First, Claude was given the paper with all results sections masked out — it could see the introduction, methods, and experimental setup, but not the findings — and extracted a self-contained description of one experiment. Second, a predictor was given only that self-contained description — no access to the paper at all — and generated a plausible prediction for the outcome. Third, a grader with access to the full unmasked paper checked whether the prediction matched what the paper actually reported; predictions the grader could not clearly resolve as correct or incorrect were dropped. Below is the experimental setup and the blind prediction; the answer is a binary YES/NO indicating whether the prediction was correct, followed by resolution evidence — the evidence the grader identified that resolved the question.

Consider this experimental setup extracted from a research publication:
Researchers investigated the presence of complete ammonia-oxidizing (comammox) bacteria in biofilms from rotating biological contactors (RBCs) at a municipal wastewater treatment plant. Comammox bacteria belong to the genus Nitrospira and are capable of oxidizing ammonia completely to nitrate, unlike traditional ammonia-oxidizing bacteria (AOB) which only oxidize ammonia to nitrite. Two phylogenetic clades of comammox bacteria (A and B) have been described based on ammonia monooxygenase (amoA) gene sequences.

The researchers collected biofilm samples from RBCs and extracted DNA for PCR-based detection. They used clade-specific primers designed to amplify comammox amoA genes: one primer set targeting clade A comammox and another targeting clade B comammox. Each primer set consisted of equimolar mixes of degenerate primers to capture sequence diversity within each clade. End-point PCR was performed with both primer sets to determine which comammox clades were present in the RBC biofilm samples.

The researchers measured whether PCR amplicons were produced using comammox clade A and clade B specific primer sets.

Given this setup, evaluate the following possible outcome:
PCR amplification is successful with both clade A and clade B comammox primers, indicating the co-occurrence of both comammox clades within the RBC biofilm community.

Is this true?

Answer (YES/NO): NO